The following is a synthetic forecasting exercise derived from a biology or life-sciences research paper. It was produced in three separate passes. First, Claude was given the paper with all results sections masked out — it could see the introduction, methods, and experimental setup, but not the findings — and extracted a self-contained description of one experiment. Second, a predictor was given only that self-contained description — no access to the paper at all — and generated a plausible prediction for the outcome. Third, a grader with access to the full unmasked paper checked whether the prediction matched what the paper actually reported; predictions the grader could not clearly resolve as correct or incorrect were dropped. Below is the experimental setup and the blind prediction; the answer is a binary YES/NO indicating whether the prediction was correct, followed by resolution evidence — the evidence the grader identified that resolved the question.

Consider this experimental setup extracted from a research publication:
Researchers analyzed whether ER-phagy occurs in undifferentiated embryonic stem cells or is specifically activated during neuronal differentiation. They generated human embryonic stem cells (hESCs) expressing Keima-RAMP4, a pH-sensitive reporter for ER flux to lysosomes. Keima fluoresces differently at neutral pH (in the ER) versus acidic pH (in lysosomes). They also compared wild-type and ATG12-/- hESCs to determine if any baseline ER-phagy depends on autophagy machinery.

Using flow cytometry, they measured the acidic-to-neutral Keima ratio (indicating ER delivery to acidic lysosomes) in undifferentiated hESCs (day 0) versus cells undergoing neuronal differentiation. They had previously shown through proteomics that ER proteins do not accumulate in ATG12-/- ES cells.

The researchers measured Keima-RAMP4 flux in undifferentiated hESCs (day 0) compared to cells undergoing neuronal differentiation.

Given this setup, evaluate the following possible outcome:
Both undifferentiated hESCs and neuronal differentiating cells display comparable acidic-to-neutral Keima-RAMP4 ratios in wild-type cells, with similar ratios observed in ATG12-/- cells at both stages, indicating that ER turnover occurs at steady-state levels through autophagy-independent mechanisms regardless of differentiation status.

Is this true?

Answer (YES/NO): NO